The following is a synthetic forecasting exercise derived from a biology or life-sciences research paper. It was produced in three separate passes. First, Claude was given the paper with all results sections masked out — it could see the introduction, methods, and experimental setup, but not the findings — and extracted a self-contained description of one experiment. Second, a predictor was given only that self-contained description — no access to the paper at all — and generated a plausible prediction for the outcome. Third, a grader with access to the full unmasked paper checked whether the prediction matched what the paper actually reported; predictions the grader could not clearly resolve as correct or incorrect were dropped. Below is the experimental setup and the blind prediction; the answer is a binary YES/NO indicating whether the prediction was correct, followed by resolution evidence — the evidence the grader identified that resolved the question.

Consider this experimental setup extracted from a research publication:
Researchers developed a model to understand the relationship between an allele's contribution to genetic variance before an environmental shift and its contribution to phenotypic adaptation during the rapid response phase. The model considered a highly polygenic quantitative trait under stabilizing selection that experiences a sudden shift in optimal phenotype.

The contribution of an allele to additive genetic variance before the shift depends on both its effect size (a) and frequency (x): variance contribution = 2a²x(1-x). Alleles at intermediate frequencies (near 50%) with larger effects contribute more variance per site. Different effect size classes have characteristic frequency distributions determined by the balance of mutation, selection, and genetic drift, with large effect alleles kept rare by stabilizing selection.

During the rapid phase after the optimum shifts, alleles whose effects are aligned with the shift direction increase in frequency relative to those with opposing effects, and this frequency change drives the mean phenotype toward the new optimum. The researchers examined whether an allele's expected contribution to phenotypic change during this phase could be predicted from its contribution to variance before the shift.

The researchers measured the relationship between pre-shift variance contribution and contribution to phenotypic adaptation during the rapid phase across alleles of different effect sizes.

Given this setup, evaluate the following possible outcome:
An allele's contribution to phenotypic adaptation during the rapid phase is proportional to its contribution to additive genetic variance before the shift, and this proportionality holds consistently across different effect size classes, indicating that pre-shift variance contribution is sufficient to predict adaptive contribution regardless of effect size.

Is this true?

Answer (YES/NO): YES